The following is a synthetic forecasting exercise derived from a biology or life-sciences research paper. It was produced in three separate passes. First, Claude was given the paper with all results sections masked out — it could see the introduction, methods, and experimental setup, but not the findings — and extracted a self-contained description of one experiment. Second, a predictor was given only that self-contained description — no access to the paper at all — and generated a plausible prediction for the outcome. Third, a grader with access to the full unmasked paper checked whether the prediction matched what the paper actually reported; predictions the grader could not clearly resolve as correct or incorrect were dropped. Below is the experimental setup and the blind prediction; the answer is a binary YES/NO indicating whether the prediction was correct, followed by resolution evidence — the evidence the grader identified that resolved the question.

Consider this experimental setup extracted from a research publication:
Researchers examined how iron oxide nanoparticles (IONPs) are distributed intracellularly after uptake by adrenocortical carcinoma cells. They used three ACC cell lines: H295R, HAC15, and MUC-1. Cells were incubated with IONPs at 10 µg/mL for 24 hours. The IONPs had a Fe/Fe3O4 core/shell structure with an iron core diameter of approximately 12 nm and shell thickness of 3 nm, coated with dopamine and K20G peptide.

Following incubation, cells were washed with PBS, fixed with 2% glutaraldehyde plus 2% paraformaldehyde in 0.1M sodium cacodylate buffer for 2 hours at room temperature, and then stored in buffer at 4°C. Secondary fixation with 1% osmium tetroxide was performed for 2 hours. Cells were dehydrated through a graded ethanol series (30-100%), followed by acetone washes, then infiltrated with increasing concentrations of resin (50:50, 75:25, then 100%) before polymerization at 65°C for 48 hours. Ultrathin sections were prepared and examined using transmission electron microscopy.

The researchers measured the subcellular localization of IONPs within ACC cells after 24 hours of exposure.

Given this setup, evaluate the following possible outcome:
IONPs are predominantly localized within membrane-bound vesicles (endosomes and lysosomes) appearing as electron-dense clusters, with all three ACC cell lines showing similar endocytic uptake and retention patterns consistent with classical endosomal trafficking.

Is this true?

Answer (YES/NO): NO